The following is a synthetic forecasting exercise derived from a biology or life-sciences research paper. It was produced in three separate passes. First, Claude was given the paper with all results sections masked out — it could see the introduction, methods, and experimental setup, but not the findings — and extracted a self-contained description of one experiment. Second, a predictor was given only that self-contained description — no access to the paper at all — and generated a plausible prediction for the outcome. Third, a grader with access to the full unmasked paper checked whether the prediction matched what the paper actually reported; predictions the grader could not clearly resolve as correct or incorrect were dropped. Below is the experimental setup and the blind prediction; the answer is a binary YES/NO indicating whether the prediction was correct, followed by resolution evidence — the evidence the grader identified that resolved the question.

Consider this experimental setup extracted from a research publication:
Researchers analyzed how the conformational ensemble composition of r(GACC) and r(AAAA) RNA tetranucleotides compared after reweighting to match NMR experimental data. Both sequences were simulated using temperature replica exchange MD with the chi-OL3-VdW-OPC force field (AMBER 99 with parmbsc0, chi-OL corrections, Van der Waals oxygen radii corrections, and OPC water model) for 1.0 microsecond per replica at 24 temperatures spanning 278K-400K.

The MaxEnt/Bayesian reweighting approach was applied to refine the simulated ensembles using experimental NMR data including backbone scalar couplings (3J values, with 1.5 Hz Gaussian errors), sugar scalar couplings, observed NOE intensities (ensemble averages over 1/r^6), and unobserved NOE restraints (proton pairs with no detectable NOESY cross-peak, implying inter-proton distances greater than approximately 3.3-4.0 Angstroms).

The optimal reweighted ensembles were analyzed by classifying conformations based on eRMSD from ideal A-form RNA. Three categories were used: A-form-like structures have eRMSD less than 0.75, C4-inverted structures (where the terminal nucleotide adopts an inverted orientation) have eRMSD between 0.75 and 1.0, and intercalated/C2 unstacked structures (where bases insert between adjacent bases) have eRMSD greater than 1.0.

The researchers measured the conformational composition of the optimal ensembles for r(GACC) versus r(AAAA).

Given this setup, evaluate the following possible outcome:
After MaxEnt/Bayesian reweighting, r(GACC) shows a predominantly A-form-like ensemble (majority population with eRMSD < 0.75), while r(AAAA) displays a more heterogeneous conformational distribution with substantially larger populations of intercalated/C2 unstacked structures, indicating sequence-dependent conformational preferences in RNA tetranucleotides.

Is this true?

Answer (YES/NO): YES